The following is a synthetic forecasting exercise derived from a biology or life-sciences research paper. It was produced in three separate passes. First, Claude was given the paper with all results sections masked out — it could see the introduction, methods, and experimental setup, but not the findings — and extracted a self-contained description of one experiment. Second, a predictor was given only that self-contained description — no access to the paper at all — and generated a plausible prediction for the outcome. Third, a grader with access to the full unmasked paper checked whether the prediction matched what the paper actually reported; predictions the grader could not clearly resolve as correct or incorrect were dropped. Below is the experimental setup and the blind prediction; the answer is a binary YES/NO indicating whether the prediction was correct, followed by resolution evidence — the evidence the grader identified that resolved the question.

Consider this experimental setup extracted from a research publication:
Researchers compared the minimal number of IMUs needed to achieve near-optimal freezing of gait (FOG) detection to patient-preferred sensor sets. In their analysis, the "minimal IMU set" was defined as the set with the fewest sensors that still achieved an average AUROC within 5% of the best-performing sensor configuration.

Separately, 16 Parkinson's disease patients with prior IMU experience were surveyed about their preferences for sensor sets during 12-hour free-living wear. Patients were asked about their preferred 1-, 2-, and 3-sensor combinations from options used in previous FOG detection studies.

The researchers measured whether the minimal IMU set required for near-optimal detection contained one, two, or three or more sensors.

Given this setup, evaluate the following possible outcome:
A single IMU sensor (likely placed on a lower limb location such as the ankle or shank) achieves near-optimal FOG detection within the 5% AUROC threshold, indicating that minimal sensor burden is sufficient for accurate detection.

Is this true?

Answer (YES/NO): YES